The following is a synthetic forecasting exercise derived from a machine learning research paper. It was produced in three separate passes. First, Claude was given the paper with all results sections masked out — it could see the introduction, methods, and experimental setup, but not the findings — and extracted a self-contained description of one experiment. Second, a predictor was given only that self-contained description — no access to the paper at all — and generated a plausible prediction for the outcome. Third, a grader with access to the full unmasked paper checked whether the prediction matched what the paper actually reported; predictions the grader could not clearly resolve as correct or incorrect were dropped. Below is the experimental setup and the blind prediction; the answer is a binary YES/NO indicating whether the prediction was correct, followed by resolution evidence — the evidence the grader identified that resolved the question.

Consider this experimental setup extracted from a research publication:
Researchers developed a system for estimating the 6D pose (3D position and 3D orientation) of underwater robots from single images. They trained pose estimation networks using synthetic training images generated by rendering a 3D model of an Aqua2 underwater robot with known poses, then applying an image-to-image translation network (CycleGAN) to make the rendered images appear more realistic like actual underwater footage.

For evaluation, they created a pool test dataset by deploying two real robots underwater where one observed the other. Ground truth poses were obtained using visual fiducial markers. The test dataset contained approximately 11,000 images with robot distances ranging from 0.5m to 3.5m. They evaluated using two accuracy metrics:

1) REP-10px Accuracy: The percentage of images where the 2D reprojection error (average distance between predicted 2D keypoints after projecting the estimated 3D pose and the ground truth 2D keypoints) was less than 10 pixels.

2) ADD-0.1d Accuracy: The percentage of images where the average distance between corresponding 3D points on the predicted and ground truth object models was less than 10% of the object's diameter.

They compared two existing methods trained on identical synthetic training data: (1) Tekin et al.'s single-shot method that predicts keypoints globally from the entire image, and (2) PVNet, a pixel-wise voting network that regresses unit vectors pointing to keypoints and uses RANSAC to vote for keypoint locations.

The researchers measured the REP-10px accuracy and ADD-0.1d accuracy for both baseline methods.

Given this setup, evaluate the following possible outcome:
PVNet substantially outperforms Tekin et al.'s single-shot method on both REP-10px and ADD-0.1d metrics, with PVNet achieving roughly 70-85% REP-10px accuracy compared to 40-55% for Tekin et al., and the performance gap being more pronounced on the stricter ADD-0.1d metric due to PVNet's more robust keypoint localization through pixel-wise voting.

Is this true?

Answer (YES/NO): NO